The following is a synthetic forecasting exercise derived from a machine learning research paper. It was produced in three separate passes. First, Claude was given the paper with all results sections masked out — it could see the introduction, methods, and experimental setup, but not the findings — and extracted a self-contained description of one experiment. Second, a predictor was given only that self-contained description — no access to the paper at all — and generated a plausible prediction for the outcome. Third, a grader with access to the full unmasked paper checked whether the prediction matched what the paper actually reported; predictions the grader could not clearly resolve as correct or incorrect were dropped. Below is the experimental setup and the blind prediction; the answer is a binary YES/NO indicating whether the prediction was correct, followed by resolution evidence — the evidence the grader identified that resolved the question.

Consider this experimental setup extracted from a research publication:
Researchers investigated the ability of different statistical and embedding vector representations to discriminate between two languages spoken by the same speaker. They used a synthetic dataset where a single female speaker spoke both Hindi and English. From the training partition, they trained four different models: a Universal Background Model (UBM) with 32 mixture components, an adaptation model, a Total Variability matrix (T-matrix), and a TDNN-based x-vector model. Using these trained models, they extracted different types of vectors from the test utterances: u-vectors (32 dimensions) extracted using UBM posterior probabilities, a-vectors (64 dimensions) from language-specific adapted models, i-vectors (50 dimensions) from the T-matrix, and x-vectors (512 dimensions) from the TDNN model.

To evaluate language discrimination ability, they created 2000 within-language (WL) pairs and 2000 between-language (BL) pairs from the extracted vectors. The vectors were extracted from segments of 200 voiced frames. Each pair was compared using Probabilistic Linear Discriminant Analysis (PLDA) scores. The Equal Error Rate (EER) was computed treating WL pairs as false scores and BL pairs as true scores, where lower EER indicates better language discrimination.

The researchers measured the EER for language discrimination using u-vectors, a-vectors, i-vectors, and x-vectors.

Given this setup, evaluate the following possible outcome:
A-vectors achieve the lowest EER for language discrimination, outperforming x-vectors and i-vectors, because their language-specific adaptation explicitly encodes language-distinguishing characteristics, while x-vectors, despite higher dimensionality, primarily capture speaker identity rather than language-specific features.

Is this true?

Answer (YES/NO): NO